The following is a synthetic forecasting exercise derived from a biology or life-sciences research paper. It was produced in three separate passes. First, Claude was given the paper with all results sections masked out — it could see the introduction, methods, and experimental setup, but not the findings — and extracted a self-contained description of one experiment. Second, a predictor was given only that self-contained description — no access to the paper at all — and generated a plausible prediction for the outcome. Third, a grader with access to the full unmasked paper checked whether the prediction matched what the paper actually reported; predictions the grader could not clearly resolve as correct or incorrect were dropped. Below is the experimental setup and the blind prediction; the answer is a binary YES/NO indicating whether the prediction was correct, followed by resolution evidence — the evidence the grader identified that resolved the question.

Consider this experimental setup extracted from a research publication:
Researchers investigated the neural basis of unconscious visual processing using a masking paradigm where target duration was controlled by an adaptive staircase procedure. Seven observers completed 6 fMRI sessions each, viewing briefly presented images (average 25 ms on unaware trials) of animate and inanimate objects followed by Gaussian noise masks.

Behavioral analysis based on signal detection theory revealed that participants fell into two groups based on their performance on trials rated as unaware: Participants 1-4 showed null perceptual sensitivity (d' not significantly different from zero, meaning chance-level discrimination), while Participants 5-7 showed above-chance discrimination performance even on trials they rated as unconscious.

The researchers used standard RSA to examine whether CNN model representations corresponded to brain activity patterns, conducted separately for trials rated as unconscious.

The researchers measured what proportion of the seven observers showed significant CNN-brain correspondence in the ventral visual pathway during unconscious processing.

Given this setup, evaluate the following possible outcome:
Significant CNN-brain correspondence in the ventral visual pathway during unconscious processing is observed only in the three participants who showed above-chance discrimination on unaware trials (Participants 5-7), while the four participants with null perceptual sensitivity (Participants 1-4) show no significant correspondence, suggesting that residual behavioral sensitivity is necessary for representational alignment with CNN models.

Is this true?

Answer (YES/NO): NO